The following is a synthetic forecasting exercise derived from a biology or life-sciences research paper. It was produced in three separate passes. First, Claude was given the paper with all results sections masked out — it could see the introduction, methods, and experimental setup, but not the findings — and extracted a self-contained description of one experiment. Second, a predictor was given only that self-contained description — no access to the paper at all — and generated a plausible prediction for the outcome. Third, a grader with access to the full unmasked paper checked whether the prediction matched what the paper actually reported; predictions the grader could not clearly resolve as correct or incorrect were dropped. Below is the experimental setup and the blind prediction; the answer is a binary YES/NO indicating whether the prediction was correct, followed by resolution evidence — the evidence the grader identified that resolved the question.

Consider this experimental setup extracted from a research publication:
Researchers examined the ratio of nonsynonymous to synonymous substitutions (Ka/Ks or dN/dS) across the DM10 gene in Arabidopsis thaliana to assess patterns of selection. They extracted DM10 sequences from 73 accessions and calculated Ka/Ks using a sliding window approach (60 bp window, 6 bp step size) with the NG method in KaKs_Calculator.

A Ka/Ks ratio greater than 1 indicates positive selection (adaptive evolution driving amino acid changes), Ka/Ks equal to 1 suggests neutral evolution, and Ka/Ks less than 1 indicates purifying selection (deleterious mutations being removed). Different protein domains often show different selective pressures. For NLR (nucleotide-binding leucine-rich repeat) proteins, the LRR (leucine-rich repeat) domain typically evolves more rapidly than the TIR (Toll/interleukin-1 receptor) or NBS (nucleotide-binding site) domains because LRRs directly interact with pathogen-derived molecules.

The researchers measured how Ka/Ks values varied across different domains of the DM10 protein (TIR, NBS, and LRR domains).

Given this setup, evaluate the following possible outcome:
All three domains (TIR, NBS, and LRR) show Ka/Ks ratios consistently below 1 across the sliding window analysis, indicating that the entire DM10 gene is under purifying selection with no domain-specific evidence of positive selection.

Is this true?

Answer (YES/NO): NO